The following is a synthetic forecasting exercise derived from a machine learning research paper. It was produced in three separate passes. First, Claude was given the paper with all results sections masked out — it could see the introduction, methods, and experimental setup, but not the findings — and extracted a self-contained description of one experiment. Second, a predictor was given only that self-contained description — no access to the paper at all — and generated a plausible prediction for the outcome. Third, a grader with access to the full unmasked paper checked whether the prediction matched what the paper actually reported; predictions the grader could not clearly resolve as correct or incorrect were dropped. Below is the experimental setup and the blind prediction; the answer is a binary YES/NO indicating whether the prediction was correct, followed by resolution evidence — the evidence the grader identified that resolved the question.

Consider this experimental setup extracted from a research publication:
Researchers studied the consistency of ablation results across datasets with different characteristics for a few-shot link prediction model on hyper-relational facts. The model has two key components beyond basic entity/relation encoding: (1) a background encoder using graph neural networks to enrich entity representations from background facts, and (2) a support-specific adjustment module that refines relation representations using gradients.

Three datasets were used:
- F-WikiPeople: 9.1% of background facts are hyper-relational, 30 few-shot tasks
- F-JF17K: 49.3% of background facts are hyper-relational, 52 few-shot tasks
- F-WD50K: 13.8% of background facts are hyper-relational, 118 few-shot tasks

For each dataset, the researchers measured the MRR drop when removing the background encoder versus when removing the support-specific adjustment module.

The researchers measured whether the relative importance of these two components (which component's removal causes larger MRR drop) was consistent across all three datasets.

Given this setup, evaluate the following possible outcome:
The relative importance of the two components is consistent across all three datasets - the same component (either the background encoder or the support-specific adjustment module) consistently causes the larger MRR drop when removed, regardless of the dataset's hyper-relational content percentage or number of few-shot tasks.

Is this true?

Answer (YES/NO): YES